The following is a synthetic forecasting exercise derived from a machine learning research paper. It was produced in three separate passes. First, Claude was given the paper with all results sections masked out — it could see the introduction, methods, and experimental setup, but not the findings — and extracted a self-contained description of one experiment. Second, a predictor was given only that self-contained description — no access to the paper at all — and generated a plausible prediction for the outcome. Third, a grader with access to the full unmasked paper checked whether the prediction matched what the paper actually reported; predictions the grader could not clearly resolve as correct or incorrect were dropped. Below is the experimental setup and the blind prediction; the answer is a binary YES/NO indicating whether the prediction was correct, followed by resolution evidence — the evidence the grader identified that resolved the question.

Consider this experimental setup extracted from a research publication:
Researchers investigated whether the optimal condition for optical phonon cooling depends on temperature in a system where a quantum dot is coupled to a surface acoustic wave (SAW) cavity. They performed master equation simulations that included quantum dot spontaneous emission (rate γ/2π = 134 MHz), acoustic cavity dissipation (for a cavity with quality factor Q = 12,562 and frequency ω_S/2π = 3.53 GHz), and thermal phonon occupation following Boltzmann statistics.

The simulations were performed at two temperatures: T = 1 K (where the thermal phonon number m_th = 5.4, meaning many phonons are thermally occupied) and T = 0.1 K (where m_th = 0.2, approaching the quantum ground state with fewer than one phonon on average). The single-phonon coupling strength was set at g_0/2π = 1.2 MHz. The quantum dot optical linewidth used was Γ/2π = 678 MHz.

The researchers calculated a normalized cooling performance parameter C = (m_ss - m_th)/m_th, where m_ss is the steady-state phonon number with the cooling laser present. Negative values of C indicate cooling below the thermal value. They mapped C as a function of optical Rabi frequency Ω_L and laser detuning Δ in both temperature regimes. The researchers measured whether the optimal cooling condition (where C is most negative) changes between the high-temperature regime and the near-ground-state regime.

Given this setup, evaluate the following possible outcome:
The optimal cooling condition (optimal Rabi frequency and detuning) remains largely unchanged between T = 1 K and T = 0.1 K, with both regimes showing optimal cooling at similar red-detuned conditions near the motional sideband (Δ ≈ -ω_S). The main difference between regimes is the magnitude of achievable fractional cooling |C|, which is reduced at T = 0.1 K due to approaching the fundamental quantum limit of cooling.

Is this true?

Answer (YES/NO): NO